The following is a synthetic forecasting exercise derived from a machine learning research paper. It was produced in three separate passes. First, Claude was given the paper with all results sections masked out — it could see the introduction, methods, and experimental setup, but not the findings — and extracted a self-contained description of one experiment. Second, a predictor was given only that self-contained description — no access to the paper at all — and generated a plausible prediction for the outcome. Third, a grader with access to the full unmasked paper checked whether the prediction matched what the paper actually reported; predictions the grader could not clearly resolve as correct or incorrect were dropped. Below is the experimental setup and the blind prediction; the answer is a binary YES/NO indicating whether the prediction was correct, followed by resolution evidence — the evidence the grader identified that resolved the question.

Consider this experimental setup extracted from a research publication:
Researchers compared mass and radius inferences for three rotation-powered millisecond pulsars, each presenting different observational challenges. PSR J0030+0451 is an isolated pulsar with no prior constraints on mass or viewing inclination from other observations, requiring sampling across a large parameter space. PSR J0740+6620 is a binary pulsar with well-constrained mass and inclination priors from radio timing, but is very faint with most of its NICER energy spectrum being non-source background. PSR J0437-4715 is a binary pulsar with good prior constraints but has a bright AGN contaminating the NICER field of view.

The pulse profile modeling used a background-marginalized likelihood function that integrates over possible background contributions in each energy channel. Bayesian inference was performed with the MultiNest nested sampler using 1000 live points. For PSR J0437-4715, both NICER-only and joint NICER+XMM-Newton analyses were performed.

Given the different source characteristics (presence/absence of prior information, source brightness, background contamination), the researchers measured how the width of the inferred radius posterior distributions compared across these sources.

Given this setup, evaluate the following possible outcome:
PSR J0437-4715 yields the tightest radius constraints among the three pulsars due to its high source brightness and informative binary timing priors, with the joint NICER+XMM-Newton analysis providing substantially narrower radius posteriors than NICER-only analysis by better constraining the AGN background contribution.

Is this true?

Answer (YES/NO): NO